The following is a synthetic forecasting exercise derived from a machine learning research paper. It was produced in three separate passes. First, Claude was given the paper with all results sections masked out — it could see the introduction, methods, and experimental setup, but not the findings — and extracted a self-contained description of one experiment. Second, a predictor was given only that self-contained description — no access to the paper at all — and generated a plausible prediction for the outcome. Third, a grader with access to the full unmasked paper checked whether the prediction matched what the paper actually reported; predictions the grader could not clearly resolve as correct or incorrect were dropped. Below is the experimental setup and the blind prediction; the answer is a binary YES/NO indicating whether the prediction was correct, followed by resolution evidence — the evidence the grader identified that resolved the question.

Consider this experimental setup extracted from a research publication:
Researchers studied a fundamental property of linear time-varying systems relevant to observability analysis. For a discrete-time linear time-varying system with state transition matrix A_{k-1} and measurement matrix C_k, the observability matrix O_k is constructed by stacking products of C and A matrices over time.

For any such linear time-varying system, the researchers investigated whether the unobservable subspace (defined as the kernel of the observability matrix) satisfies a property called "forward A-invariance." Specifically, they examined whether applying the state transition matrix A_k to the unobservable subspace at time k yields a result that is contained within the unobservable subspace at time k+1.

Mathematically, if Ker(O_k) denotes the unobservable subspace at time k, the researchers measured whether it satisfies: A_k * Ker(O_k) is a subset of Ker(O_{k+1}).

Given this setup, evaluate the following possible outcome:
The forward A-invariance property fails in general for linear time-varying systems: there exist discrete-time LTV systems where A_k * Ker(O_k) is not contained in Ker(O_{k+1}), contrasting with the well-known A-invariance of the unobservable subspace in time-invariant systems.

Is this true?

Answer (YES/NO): NO